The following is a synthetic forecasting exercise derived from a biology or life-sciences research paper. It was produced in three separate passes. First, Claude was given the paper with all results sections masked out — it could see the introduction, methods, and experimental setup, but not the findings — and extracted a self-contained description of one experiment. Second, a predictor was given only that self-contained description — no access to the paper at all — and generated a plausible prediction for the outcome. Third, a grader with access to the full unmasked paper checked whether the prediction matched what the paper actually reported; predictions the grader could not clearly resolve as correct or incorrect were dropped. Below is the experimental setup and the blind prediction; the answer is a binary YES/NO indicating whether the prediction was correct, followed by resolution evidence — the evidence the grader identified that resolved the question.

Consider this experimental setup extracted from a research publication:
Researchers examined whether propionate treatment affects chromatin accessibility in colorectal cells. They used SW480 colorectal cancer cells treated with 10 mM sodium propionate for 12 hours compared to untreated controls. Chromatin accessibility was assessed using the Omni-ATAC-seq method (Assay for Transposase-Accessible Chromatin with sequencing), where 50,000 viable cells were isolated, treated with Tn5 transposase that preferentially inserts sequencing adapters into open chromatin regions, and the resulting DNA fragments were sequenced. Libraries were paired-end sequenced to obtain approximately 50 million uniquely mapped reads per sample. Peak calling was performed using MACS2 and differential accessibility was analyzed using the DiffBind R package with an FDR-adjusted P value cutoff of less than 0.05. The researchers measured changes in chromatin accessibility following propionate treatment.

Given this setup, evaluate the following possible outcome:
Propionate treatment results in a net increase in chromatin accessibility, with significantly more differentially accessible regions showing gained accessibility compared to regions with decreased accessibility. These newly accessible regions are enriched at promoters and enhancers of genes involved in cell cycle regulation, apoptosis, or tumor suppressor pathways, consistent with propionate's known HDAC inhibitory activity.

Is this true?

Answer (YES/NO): NO